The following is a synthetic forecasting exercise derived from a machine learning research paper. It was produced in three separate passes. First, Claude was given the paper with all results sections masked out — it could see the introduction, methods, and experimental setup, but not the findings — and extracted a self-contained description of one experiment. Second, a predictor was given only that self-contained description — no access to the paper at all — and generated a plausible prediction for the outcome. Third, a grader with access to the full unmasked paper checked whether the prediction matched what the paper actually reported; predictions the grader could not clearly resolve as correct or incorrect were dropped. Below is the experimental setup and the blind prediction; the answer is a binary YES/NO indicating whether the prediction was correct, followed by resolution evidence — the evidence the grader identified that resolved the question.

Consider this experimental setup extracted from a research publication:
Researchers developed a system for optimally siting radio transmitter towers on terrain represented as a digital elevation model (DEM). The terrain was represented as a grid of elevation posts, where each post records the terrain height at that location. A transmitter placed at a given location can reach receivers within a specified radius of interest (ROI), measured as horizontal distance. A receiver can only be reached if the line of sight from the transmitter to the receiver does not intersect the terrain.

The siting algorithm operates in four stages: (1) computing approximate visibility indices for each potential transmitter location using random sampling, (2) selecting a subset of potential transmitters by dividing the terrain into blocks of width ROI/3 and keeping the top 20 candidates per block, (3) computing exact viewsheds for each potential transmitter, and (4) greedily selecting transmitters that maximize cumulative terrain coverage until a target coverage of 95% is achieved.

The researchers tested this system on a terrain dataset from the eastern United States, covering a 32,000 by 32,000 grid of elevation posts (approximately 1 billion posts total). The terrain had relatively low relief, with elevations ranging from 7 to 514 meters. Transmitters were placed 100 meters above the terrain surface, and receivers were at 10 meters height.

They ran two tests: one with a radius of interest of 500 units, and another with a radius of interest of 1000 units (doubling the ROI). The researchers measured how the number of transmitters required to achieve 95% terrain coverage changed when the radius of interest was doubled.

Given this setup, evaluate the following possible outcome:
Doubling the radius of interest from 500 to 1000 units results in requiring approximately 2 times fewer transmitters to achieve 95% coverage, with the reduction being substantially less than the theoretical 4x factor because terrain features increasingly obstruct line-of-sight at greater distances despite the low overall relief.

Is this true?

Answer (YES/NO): NO